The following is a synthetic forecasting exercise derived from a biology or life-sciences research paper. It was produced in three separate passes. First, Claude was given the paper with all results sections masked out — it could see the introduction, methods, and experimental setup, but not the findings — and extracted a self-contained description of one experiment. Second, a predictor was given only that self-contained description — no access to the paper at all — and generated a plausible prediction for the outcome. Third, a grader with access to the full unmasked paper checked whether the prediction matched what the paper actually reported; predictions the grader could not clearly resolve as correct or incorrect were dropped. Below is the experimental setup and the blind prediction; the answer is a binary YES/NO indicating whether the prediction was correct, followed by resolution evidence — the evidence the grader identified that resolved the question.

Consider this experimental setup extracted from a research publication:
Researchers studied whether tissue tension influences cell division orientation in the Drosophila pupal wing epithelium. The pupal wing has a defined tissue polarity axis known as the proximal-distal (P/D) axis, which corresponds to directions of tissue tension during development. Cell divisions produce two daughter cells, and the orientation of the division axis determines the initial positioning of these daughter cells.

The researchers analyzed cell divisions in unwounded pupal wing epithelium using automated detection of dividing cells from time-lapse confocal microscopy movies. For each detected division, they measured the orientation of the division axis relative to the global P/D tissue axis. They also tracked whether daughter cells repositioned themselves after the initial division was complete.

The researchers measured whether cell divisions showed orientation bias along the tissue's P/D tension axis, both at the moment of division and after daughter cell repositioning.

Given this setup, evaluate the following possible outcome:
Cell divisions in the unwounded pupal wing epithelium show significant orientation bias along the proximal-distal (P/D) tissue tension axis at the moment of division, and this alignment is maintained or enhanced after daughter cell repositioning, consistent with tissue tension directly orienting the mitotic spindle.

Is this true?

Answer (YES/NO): NO